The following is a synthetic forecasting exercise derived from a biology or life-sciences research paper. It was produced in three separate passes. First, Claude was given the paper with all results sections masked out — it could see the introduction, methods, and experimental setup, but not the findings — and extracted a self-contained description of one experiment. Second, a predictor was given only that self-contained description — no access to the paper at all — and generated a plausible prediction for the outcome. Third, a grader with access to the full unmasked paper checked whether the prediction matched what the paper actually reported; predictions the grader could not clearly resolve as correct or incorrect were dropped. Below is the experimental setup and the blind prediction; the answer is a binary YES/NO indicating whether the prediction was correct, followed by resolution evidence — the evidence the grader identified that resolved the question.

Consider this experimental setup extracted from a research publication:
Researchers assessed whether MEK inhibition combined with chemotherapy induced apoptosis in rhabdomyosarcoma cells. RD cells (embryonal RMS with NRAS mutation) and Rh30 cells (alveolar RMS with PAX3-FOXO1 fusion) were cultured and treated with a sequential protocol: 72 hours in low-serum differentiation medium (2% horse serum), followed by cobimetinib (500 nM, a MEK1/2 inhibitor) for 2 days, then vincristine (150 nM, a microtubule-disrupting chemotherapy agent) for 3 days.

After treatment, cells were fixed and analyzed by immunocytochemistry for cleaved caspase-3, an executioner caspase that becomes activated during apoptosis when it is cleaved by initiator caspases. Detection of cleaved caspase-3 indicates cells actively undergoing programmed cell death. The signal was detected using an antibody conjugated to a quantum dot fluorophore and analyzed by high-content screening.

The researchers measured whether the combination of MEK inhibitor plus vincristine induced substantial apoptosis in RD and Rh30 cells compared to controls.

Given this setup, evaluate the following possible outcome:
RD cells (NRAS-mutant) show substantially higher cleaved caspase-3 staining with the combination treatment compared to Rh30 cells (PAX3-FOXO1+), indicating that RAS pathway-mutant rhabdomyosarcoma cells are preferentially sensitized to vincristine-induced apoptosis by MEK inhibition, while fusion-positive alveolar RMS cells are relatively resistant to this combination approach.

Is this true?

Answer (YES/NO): NO